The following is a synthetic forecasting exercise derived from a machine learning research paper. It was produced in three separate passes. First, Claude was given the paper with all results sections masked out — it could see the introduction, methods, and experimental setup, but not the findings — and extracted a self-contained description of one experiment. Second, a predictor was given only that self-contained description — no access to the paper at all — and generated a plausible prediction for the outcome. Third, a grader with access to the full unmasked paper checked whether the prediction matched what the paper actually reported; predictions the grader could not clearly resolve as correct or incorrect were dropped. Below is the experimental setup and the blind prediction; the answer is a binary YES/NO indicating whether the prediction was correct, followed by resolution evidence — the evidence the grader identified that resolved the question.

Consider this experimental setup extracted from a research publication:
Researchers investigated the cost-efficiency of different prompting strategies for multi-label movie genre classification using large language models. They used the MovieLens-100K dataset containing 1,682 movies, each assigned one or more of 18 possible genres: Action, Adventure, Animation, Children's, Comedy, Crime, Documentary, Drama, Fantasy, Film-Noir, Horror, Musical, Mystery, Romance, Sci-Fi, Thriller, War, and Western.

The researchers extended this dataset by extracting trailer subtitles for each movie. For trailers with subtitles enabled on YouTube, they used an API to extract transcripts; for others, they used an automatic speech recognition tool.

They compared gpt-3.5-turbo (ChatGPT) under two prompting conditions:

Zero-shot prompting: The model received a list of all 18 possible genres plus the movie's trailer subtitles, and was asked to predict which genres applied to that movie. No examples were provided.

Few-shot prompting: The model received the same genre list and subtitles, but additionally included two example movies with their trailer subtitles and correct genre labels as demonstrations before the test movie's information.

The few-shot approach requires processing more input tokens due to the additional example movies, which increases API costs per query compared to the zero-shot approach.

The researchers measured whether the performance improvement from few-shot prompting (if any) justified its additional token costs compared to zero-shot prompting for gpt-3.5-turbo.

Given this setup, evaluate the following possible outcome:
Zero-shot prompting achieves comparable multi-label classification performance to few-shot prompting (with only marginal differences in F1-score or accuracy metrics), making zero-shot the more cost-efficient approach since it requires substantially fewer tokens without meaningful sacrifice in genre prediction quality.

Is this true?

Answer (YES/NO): YES